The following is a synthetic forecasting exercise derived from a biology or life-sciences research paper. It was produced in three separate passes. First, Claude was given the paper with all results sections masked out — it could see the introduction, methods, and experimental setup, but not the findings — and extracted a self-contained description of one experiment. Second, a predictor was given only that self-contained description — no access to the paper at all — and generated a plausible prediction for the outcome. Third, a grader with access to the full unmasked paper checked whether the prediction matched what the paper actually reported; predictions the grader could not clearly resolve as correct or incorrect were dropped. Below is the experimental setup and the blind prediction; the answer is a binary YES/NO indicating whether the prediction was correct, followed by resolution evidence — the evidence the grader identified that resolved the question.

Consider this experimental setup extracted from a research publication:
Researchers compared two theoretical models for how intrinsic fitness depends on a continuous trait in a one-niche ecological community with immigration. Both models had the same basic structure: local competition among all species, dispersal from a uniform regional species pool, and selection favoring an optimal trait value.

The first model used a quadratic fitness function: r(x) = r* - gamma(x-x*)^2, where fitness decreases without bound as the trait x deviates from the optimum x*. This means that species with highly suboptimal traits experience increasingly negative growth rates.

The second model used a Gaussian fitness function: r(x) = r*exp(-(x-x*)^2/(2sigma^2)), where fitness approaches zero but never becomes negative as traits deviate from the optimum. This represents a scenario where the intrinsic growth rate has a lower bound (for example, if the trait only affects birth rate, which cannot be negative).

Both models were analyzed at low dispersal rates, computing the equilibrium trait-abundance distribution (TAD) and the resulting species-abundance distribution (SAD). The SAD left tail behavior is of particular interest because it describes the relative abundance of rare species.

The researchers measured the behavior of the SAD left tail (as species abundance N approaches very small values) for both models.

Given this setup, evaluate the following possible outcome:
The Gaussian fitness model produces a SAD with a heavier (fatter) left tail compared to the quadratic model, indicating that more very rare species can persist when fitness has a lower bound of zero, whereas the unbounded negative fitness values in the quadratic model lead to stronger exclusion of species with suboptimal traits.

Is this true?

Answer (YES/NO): NO